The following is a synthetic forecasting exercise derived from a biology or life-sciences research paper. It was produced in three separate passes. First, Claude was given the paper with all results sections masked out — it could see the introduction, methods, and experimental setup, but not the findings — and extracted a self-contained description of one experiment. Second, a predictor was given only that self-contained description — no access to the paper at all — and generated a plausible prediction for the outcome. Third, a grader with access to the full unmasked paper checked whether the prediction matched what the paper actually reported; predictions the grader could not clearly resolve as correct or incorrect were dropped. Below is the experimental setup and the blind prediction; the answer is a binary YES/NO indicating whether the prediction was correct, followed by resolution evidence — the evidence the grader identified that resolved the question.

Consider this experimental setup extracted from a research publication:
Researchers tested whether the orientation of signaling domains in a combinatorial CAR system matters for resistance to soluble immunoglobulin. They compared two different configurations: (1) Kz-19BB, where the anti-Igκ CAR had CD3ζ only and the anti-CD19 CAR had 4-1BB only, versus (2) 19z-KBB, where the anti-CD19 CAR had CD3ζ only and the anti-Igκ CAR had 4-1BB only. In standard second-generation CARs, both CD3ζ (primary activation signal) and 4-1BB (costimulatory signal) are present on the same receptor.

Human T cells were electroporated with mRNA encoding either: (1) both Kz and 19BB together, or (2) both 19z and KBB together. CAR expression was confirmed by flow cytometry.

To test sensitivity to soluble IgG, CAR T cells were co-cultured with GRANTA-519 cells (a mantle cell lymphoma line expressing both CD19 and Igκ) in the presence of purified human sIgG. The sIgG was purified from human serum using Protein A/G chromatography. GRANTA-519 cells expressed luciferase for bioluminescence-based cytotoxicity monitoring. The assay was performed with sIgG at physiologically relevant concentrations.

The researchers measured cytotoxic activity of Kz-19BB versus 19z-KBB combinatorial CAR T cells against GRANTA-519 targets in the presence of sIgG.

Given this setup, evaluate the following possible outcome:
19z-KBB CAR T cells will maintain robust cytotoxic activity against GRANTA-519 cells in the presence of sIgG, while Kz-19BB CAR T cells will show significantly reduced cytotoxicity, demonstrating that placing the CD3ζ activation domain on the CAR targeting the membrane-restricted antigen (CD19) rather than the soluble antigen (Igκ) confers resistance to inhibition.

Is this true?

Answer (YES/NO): NO